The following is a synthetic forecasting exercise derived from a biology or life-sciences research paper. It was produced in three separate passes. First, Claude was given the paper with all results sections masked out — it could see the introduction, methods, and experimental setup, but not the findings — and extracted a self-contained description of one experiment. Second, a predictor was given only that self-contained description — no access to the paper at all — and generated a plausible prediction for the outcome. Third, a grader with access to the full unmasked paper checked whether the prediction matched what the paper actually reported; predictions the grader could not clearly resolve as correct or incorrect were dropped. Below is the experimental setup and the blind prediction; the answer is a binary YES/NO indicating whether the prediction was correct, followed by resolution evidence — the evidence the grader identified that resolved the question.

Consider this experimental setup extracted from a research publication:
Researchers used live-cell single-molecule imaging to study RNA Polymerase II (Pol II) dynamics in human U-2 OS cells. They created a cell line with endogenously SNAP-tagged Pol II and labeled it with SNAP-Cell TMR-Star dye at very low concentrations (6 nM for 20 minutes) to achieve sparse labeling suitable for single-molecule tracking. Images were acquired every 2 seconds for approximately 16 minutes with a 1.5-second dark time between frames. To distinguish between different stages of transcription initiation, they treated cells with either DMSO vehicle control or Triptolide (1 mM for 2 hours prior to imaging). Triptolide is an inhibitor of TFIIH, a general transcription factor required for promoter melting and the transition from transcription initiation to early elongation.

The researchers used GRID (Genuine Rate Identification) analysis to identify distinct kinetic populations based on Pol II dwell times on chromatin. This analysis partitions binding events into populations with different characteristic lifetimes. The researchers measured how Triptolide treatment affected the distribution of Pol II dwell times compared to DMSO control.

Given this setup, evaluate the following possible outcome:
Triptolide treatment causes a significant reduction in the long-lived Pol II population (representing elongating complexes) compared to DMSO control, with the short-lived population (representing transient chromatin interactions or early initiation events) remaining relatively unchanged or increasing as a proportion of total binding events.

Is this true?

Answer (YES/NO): YES